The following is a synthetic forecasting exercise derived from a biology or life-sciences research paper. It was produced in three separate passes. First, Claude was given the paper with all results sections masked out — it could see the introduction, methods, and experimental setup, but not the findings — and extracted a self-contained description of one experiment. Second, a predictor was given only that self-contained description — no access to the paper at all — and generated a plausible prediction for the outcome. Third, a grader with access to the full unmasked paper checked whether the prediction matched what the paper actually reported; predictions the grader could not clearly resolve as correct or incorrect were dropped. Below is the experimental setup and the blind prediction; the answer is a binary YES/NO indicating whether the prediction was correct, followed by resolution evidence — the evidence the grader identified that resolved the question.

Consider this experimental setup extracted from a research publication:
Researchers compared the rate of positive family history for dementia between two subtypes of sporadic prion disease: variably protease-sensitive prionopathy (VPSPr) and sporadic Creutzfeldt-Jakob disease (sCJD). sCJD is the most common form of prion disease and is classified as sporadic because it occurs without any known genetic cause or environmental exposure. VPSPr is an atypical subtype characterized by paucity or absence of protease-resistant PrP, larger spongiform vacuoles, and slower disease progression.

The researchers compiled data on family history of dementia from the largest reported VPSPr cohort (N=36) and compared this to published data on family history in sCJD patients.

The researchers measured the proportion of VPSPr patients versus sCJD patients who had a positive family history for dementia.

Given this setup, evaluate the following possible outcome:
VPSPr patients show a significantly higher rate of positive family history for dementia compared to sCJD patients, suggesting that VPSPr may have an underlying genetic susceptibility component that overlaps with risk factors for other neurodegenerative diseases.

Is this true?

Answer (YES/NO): NO